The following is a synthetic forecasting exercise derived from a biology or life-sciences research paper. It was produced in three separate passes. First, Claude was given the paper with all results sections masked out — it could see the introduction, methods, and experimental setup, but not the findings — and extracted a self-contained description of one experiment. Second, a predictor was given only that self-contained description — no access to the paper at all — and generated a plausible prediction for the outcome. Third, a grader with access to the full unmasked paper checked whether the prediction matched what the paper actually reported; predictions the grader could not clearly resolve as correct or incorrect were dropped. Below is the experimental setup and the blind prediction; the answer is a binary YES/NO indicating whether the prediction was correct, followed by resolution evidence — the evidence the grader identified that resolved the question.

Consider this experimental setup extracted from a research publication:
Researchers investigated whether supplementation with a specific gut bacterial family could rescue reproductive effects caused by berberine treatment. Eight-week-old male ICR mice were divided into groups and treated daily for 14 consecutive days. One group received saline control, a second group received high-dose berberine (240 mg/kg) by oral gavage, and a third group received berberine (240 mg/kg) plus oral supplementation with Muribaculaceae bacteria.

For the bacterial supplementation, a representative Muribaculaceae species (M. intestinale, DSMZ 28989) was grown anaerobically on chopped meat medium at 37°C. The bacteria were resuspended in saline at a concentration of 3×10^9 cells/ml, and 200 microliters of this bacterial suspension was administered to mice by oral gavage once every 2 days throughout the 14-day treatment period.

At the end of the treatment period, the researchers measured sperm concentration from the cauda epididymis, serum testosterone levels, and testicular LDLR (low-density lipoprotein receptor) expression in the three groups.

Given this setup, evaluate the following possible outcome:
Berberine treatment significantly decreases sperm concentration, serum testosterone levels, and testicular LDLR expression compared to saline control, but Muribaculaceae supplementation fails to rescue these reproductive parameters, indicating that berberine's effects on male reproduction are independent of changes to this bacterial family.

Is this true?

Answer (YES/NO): NO